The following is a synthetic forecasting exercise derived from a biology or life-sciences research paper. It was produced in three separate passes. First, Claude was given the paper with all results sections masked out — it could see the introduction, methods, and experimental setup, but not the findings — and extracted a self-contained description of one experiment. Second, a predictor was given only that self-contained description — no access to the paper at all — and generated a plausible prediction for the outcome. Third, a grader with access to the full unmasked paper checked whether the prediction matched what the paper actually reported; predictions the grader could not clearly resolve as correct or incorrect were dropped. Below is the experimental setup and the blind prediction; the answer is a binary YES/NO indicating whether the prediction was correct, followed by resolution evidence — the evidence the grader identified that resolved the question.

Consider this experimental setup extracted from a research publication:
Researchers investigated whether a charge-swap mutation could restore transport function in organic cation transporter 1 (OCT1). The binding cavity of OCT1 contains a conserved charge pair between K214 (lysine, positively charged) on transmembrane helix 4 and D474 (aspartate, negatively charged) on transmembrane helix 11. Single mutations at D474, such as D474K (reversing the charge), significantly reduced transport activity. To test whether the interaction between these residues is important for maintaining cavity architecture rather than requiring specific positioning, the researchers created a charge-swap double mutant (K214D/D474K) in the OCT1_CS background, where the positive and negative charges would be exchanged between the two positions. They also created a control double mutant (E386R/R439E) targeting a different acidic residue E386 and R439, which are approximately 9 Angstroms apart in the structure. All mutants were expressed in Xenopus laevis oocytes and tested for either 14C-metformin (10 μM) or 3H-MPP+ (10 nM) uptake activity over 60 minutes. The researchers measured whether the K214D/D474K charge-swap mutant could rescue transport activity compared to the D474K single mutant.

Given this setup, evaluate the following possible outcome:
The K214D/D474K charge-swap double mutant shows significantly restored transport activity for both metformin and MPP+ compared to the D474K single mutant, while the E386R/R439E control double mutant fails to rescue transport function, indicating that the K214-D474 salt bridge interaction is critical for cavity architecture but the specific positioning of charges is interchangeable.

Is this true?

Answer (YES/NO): YES